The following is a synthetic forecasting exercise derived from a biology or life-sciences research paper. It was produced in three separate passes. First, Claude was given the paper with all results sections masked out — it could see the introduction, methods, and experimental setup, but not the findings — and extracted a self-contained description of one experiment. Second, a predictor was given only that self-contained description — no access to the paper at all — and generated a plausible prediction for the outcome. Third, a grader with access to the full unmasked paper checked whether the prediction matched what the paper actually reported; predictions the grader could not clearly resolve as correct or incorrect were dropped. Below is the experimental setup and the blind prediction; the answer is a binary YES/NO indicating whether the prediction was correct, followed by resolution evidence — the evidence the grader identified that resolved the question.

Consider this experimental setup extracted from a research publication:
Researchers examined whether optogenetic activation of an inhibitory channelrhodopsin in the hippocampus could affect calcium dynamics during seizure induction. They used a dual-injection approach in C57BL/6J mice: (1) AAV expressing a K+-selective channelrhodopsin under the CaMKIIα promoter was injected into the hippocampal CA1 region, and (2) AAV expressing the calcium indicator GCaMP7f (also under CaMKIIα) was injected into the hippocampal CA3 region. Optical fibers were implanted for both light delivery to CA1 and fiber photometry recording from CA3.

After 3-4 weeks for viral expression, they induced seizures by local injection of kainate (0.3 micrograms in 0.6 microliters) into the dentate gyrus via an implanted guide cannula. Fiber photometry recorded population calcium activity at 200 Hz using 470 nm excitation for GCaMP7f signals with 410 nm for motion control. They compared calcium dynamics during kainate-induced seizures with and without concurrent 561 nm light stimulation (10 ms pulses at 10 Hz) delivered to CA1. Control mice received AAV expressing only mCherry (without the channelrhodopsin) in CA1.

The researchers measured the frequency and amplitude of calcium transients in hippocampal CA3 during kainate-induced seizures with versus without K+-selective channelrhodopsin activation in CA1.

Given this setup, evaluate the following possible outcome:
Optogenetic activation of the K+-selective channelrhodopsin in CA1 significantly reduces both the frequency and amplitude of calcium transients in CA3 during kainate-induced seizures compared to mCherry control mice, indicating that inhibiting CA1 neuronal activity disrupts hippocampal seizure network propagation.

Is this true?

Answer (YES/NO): YES